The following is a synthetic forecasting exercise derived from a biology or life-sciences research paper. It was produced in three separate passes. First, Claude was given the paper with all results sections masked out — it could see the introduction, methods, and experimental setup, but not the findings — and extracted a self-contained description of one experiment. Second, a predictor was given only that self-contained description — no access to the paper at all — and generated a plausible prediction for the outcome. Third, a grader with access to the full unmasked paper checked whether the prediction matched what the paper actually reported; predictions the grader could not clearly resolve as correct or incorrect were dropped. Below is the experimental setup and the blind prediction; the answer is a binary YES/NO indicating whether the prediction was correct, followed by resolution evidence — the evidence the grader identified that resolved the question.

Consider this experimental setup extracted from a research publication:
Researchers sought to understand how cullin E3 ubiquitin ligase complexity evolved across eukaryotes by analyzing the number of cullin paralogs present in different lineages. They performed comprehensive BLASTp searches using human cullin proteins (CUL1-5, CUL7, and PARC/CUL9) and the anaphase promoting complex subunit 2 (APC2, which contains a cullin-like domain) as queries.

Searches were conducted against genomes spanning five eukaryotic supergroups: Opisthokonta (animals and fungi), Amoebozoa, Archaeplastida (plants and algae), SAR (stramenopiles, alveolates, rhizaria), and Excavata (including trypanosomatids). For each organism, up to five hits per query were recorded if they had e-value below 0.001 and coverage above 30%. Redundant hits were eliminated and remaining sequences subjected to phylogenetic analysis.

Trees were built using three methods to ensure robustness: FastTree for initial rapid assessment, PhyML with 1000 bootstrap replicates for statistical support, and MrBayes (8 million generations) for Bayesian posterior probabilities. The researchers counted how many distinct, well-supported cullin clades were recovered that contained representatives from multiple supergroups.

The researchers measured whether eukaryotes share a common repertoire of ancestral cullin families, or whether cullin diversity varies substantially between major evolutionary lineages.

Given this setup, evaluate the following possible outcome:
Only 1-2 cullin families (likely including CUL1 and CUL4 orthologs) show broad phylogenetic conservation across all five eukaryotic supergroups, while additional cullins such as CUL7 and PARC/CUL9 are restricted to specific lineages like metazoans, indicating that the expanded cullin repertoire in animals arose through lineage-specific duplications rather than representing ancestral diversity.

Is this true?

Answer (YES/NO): NO